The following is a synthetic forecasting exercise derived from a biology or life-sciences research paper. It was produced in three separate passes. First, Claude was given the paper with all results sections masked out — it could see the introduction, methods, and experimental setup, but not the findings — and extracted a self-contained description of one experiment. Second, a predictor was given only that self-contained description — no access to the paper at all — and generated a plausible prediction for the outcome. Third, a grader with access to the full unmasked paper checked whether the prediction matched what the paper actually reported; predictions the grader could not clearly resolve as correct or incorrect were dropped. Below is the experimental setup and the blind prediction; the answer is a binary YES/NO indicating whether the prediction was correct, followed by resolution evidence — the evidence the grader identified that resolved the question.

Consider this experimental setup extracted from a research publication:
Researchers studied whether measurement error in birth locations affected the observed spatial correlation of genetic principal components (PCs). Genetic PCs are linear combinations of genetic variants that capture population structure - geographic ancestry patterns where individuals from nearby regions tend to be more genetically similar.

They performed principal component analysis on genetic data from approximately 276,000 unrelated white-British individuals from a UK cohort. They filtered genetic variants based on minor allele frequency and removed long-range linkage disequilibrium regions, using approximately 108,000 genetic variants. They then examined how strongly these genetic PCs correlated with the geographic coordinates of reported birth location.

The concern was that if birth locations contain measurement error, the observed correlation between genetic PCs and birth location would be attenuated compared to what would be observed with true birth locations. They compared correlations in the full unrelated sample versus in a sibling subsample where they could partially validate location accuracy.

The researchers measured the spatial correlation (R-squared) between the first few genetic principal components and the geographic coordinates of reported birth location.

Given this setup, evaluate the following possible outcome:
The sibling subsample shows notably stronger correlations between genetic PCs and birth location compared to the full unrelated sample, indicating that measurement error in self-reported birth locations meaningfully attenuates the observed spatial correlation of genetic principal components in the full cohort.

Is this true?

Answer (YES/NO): NO